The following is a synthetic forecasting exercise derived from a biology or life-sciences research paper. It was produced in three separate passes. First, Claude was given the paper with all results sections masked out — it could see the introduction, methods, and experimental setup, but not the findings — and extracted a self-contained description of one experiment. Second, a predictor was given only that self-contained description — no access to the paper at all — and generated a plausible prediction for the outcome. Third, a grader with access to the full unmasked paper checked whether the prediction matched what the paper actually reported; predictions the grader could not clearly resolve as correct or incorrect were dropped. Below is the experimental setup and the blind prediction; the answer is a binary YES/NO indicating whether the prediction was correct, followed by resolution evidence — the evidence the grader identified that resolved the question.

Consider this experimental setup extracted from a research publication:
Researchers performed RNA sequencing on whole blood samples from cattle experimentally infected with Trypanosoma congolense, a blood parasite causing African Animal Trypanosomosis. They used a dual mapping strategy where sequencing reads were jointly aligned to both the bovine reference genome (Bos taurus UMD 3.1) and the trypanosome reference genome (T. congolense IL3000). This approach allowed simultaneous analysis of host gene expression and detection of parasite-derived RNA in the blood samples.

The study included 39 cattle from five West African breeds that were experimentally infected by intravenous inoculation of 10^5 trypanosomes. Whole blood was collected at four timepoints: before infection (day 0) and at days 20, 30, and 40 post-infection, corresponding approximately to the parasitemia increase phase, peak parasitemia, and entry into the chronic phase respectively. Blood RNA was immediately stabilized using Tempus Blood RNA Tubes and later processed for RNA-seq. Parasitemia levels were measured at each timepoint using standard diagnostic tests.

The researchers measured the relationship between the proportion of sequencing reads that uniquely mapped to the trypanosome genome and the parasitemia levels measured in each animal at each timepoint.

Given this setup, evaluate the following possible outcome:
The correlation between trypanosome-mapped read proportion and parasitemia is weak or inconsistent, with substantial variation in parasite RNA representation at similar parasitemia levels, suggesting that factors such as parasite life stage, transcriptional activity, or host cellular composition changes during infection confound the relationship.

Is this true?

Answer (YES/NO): NO